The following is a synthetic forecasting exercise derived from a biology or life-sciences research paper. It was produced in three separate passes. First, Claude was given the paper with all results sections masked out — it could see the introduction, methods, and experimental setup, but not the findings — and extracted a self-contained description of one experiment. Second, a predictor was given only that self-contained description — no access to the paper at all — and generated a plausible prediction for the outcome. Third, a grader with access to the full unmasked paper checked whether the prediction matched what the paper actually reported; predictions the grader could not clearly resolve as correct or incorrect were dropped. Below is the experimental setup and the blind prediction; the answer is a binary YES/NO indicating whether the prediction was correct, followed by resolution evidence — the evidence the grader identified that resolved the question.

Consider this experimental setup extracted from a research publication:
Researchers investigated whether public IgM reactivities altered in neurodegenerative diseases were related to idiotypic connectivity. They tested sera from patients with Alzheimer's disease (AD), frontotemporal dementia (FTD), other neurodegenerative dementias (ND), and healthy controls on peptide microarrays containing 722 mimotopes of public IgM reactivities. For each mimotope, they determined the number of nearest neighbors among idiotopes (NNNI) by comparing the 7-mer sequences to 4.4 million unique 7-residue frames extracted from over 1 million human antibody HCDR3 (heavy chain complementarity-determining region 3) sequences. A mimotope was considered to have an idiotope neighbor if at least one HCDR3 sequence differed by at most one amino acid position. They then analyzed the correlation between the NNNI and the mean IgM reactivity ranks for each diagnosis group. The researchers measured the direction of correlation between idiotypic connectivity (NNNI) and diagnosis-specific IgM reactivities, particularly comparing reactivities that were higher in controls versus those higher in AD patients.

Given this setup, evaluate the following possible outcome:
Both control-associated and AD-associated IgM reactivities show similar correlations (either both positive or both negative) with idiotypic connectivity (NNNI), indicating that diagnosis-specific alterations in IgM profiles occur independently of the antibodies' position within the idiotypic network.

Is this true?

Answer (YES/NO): NO